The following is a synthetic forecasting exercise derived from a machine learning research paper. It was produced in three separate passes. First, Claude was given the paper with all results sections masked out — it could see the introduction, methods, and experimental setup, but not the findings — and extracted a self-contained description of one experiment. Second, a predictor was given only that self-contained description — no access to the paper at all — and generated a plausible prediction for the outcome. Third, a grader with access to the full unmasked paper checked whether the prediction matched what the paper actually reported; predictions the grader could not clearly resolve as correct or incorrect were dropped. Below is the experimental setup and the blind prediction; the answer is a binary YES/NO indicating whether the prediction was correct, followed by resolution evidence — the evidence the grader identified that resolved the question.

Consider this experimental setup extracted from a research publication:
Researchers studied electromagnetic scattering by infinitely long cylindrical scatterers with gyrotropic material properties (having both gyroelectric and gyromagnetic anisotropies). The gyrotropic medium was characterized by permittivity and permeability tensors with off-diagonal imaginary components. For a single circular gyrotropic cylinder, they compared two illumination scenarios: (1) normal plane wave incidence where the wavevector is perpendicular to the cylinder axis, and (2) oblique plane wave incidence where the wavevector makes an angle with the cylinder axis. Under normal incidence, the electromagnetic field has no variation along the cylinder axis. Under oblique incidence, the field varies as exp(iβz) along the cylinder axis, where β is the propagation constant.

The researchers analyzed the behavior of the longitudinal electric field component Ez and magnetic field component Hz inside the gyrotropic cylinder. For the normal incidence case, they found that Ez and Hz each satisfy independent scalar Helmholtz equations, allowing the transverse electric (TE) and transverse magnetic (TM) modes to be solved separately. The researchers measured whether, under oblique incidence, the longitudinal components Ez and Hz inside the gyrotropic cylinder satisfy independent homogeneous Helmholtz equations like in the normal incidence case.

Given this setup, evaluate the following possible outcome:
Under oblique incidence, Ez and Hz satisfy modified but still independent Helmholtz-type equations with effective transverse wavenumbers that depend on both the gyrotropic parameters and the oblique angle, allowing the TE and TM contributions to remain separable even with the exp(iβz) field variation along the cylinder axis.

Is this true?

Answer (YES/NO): NO